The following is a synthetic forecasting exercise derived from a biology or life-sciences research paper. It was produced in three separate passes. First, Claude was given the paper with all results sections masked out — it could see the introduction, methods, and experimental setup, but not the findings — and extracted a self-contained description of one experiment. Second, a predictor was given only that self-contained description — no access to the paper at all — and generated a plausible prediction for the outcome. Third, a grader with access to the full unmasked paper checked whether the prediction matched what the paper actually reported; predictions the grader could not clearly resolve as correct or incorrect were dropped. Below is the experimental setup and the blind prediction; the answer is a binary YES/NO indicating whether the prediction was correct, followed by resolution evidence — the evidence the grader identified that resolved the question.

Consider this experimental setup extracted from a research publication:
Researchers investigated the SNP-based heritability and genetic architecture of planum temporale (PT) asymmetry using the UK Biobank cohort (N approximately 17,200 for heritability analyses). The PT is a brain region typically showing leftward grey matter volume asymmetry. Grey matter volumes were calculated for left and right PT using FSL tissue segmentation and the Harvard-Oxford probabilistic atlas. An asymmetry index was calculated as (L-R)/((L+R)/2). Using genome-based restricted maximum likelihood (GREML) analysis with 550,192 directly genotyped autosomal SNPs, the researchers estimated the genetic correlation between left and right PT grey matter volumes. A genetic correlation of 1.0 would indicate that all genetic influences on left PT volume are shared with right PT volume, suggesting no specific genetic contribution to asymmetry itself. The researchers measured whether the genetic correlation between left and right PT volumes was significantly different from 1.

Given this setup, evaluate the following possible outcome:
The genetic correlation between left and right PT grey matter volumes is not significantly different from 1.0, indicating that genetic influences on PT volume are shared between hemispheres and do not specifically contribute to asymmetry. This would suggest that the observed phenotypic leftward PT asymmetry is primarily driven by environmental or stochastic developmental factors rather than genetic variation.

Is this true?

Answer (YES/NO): NO